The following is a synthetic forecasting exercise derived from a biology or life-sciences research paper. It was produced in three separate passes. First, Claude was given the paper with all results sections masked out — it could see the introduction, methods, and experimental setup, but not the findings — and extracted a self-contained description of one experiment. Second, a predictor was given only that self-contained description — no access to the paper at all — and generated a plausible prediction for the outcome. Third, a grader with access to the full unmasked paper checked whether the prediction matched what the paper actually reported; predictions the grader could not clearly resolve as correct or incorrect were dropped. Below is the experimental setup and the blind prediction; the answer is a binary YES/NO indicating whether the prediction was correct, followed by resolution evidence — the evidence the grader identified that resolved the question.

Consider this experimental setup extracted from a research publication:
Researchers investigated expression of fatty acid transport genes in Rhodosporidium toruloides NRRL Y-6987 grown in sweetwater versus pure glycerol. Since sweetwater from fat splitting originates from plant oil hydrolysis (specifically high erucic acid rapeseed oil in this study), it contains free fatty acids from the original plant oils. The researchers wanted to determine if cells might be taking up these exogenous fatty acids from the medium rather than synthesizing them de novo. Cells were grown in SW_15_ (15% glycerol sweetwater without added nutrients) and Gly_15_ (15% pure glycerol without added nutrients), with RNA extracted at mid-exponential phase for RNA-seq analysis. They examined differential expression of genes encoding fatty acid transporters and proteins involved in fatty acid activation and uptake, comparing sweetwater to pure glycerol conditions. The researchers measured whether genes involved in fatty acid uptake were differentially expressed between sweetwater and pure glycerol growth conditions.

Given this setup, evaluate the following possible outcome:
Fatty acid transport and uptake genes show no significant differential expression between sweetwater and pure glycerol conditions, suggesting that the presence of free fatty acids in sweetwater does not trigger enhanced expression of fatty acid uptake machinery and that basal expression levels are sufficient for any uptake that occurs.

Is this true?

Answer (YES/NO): NO